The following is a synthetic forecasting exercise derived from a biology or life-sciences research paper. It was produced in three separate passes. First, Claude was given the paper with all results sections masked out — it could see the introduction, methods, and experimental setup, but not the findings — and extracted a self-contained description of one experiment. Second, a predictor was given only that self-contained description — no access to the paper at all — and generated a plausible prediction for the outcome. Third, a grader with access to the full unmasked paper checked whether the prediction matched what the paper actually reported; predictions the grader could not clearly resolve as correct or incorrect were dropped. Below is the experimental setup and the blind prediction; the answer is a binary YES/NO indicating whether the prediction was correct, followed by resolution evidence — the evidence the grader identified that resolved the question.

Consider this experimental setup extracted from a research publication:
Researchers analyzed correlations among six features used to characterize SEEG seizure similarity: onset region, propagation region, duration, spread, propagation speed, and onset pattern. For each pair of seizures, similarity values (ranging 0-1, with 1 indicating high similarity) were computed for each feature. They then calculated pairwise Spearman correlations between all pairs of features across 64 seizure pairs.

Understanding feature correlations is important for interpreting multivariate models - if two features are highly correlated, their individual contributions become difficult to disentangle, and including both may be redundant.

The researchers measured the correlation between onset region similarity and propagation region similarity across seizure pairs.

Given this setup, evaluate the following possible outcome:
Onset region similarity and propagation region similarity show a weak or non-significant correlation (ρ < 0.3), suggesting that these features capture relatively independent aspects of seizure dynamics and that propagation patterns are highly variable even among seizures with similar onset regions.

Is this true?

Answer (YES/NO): NO